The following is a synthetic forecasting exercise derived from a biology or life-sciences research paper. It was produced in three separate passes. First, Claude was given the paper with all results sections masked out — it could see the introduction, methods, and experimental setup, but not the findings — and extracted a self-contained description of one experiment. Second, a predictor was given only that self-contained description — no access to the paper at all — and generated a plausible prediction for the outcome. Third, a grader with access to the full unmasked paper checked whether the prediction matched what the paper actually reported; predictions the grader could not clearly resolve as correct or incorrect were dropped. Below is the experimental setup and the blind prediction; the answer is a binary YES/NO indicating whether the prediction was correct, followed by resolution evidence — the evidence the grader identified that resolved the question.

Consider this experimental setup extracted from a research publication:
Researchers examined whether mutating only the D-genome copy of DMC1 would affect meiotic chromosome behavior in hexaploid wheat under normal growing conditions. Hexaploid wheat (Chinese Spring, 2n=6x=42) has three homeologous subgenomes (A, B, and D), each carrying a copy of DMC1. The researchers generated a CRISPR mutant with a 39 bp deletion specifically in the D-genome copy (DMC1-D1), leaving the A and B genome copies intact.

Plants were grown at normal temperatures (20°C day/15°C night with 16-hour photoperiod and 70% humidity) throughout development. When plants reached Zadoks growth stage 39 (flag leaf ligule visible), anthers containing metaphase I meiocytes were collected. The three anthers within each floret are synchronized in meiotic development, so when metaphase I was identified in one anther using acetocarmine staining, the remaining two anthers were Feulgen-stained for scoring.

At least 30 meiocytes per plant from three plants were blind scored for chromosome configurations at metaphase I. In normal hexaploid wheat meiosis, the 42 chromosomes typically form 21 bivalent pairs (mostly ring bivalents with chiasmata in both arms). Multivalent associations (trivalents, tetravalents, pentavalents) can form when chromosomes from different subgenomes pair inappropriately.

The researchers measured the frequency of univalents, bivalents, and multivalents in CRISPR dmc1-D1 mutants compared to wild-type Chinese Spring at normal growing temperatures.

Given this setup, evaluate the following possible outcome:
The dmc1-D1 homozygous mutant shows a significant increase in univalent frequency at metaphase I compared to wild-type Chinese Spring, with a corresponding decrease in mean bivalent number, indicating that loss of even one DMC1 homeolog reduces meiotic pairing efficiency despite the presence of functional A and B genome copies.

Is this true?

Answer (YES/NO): YES